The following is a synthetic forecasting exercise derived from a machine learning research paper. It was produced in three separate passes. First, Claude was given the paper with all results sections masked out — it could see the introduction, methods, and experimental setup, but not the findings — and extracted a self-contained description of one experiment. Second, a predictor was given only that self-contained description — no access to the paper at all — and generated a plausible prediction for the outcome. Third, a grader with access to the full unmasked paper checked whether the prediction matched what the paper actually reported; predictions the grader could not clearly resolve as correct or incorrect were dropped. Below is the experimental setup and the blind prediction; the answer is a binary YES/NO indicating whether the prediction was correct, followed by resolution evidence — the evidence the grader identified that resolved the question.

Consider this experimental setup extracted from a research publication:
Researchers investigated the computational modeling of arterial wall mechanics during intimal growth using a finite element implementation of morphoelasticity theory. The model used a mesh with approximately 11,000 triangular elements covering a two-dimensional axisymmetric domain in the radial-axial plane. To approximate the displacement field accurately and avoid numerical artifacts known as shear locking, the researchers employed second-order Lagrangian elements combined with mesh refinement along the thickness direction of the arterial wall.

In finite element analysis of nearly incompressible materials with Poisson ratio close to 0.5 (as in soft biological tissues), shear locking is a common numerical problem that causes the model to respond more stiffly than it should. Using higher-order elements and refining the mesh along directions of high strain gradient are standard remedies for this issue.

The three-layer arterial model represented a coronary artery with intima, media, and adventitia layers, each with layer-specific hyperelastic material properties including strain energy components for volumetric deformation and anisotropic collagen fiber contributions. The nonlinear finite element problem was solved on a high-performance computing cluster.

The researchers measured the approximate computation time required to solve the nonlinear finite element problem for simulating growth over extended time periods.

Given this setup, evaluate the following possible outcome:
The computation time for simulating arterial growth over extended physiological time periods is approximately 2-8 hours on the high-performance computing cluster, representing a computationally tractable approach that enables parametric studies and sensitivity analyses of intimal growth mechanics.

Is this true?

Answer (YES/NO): NO